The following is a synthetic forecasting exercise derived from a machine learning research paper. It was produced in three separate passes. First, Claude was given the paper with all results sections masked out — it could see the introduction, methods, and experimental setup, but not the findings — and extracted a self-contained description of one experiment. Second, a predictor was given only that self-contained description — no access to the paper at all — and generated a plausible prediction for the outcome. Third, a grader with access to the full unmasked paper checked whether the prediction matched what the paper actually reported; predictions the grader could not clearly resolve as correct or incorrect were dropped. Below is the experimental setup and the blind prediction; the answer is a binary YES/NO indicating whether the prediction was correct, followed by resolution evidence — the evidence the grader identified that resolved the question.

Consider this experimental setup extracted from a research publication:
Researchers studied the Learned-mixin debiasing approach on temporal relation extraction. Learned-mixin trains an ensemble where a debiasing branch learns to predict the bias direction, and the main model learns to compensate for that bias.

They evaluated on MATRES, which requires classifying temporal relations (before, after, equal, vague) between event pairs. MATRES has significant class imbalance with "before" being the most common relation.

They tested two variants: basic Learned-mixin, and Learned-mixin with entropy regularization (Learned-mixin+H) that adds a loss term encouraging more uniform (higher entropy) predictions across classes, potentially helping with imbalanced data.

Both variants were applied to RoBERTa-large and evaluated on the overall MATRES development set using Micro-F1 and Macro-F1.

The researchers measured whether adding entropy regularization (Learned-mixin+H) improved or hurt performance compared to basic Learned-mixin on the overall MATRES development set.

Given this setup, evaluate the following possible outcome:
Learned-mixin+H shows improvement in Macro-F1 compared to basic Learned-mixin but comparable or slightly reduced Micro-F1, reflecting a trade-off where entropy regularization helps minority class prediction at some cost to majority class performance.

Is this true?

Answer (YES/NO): NO